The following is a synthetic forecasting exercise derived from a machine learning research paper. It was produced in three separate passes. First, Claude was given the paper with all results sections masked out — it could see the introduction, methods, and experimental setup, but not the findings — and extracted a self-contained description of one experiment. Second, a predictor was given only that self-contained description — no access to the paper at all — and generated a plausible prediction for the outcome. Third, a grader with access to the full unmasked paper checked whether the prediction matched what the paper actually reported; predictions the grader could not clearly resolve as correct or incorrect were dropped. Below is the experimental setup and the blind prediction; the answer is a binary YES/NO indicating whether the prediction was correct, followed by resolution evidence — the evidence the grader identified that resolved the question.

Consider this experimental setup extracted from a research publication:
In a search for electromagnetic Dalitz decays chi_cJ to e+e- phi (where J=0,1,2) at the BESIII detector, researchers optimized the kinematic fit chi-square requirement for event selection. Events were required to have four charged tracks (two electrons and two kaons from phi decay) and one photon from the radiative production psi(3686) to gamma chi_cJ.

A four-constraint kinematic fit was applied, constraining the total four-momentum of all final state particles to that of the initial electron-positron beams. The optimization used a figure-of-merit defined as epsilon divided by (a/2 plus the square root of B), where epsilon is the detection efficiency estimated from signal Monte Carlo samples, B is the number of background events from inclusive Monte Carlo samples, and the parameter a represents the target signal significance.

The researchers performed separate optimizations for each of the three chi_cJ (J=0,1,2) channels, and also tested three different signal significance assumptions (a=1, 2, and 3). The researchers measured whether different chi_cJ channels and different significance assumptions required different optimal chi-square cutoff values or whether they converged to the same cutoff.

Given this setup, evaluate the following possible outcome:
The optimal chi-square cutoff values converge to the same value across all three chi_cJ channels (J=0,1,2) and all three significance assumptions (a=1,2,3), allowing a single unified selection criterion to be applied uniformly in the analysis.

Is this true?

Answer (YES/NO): NO